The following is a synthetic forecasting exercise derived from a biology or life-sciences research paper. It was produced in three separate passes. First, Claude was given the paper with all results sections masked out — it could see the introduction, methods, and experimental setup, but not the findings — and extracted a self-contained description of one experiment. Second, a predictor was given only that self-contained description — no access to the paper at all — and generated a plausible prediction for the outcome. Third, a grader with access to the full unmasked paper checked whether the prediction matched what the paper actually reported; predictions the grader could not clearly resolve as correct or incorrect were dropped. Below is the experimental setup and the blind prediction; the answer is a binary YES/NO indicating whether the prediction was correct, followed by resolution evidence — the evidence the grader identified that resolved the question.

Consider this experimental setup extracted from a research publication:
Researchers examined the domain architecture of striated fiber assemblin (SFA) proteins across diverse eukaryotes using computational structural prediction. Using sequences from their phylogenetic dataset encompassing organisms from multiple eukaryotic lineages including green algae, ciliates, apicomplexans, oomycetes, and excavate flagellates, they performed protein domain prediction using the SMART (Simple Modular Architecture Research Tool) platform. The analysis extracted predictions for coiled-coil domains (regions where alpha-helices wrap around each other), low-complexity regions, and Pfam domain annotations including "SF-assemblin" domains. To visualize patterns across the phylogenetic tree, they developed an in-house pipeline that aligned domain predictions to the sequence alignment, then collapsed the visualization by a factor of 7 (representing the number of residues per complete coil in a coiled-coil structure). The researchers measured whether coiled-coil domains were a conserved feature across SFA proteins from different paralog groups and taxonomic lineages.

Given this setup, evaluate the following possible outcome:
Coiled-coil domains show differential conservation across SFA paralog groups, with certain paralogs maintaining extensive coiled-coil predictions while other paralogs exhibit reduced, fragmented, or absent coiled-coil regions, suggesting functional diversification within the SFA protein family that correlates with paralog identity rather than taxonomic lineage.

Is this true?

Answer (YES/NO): NO